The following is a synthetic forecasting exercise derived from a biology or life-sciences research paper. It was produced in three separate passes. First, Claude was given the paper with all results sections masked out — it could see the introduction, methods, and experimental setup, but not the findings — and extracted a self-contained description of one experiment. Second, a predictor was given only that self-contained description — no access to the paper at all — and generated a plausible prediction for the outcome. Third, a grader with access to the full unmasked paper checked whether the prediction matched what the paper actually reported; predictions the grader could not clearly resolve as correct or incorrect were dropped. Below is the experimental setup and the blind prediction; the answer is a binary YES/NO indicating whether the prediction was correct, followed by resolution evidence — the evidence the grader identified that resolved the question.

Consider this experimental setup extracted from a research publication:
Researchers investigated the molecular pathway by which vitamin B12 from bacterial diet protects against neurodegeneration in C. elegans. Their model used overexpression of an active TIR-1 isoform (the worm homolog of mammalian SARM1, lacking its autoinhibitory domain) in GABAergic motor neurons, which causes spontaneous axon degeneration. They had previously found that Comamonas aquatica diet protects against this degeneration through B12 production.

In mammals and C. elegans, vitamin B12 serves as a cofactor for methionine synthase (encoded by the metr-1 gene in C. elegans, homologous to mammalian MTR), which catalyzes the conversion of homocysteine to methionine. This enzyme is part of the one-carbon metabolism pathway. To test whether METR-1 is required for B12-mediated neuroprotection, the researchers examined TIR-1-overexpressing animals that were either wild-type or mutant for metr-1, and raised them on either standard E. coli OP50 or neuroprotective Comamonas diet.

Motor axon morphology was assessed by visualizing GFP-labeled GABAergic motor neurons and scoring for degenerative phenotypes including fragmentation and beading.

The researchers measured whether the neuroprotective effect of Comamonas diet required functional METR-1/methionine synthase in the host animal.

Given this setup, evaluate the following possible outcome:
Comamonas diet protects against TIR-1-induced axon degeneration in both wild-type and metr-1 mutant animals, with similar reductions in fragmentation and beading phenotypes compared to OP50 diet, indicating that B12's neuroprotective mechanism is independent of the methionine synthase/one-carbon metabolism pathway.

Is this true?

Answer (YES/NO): NO